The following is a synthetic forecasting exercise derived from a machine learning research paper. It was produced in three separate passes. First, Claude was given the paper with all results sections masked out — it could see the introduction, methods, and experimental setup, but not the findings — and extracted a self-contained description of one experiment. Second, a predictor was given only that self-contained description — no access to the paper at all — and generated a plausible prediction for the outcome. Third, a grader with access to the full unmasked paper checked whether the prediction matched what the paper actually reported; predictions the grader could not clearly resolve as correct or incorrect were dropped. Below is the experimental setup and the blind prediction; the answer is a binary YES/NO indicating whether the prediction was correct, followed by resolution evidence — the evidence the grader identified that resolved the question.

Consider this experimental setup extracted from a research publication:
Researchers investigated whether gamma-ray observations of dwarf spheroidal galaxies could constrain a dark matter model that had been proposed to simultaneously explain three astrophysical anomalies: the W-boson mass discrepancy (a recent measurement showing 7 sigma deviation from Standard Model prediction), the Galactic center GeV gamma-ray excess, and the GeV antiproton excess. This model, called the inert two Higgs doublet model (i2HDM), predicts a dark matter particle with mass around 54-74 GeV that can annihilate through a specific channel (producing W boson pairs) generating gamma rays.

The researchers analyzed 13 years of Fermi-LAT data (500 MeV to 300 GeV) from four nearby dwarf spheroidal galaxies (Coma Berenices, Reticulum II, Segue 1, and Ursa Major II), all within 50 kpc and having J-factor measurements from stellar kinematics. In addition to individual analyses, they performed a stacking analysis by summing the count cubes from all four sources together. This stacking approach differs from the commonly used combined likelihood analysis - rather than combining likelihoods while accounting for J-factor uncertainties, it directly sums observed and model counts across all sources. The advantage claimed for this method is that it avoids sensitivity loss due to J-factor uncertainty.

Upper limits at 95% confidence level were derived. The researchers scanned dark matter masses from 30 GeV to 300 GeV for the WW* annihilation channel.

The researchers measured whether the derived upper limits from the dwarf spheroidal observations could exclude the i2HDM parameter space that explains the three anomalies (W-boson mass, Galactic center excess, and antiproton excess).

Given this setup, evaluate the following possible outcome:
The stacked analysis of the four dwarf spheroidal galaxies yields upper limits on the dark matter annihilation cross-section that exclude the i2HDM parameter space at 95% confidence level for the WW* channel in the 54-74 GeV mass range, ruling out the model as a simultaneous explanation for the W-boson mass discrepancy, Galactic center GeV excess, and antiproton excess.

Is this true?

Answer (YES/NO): NO